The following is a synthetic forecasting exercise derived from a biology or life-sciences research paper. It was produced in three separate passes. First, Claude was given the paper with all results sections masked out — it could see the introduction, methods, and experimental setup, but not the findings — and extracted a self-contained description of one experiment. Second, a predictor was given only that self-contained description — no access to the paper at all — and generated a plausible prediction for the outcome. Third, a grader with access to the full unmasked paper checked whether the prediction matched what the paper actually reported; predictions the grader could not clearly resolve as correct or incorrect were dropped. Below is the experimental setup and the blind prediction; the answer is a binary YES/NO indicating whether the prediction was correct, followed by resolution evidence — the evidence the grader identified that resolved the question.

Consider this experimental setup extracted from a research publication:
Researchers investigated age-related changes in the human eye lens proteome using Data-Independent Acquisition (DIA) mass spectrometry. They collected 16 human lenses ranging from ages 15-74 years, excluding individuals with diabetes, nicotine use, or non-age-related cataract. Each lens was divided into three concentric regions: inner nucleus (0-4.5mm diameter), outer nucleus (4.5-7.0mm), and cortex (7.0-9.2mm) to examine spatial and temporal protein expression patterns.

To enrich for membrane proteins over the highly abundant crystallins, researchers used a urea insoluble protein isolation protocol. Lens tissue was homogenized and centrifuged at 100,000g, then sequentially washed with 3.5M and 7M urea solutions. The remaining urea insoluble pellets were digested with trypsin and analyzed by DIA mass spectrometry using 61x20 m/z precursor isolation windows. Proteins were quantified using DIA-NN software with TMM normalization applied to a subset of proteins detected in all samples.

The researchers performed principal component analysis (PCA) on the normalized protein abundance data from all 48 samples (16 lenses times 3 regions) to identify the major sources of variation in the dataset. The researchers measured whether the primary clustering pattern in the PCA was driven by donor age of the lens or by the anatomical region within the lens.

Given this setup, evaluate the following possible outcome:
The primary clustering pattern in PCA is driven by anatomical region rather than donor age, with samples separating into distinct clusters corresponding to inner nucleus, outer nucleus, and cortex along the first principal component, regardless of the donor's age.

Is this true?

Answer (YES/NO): NO